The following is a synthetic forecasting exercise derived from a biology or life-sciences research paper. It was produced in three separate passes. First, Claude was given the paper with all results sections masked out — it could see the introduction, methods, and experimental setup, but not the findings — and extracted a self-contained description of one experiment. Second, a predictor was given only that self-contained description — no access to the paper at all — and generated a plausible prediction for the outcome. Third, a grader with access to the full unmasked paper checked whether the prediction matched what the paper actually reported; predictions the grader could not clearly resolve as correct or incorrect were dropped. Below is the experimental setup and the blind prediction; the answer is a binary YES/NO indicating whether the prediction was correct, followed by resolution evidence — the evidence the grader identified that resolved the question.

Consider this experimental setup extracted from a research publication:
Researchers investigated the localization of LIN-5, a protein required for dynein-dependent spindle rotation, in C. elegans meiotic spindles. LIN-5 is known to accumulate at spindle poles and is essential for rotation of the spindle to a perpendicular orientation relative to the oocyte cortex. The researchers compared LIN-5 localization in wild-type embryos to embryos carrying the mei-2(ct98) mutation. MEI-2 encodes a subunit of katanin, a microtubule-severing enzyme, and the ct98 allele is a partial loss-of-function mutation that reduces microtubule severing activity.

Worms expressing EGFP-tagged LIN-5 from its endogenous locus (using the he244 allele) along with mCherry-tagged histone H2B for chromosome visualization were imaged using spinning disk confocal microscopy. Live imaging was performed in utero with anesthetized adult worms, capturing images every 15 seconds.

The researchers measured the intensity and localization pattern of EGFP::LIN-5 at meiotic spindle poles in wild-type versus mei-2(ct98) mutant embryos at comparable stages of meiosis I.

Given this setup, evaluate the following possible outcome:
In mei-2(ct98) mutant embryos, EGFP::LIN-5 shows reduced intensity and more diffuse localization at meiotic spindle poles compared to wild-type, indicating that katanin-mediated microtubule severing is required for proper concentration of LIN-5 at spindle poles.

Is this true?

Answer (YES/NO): NO